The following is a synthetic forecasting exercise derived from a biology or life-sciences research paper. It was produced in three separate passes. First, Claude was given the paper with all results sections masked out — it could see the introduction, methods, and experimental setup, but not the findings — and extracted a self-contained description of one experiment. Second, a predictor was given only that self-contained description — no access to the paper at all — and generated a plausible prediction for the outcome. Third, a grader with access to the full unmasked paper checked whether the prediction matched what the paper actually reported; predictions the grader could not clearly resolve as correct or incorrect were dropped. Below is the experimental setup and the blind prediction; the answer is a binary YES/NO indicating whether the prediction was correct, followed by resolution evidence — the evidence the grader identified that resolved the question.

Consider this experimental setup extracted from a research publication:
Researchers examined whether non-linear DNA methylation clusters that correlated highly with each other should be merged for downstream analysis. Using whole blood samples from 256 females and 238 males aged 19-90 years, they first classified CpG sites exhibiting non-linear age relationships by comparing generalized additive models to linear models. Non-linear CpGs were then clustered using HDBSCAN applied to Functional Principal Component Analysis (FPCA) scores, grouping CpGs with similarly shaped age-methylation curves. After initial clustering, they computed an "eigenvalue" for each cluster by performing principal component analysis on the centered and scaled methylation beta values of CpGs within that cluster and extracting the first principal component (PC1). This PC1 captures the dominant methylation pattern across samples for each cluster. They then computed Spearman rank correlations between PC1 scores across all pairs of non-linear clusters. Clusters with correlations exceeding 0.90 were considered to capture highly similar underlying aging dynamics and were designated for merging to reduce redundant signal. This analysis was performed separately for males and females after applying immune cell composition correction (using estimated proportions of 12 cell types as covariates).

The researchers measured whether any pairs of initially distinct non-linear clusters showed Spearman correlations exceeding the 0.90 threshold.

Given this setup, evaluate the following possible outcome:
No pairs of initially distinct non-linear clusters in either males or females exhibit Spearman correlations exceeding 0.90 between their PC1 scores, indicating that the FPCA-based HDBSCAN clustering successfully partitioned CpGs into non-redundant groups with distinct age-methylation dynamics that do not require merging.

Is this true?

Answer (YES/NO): NO